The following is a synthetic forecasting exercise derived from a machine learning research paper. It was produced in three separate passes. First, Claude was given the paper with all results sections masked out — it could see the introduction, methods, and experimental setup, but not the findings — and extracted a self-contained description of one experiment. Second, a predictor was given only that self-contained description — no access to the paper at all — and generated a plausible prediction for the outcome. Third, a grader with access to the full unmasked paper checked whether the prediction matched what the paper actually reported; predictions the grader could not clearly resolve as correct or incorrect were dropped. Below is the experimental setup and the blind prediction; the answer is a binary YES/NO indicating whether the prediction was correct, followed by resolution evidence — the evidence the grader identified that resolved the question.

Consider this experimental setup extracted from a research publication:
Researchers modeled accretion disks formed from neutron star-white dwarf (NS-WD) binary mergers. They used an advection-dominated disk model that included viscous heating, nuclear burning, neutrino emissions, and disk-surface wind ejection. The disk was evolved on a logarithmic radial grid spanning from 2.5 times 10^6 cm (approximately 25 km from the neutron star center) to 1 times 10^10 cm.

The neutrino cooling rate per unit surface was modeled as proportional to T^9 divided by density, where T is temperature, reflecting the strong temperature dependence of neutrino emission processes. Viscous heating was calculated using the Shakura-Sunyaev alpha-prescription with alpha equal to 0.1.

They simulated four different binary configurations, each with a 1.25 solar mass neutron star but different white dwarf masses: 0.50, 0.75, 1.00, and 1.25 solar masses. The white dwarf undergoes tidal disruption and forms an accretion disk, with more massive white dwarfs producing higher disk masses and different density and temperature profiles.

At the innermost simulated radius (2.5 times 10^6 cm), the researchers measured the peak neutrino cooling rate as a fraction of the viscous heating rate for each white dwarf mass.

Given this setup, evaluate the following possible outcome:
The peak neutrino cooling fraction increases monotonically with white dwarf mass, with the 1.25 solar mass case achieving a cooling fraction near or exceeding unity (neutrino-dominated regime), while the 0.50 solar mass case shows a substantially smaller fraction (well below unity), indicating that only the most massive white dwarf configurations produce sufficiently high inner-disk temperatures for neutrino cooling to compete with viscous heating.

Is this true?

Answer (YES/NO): NO